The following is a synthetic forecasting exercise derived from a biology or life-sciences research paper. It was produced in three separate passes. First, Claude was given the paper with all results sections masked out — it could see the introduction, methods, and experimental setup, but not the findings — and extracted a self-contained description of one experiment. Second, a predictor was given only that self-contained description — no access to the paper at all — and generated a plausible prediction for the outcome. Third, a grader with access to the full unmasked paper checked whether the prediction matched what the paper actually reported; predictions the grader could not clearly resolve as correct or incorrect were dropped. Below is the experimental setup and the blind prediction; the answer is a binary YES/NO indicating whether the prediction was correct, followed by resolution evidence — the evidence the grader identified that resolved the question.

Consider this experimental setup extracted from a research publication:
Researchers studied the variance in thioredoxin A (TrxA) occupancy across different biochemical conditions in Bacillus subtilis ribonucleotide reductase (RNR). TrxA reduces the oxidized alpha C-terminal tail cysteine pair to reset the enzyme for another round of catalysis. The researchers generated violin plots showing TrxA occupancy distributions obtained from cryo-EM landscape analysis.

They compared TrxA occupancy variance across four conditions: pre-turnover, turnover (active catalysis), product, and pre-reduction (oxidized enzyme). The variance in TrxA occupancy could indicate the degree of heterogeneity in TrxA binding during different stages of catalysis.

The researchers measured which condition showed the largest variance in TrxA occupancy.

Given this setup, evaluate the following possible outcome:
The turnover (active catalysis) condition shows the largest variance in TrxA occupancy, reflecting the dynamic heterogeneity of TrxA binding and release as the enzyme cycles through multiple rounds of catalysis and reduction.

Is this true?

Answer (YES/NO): YES